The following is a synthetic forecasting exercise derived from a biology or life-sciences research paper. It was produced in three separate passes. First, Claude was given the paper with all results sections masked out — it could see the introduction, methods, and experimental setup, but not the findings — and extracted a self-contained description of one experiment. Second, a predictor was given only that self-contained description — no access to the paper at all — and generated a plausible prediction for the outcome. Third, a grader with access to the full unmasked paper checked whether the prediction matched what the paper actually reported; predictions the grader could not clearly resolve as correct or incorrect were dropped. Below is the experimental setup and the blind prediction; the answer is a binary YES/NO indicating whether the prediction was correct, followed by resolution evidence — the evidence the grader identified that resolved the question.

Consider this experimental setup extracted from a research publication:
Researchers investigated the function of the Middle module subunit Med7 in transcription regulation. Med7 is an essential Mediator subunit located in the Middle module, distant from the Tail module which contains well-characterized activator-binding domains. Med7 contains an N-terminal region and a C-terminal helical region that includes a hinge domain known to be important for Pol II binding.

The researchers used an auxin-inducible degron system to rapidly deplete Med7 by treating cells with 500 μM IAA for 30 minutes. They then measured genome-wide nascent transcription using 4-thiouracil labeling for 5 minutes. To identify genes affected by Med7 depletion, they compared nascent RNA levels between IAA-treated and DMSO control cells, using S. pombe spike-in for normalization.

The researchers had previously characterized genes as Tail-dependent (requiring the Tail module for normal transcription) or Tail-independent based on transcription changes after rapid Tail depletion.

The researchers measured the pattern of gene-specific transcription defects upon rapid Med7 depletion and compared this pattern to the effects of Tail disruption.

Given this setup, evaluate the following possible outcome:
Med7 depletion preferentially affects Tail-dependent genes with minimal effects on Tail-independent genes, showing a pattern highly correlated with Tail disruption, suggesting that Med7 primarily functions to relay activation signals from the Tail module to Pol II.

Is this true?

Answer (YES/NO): YES